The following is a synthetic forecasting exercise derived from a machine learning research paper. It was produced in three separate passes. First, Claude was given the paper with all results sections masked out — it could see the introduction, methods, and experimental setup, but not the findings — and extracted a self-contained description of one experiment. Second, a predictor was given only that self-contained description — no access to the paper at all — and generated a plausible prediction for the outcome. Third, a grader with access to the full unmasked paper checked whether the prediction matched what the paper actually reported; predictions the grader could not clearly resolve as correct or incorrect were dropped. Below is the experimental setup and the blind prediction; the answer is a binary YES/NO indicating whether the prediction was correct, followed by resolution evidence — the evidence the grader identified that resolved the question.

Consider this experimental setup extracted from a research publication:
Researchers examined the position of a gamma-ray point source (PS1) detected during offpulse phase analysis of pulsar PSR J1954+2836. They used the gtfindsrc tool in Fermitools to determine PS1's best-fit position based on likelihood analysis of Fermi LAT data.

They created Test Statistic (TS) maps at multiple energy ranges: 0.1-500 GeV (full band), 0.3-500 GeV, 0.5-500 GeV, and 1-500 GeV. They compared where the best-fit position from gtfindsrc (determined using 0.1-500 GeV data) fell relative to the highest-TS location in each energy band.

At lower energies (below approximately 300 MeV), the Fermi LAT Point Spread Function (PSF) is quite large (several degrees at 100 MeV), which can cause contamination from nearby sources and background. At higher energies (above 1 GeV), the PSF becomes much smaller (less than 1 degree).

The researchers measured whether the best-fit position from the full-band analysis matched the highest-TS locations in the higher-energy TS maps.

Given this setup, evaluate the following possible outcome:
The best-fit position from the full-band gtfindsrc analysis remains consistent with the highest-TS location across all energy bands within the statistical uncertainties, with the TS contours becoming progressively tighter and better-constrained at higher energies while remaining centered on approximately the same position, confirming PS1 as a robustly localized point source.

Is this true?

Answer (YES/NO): NO